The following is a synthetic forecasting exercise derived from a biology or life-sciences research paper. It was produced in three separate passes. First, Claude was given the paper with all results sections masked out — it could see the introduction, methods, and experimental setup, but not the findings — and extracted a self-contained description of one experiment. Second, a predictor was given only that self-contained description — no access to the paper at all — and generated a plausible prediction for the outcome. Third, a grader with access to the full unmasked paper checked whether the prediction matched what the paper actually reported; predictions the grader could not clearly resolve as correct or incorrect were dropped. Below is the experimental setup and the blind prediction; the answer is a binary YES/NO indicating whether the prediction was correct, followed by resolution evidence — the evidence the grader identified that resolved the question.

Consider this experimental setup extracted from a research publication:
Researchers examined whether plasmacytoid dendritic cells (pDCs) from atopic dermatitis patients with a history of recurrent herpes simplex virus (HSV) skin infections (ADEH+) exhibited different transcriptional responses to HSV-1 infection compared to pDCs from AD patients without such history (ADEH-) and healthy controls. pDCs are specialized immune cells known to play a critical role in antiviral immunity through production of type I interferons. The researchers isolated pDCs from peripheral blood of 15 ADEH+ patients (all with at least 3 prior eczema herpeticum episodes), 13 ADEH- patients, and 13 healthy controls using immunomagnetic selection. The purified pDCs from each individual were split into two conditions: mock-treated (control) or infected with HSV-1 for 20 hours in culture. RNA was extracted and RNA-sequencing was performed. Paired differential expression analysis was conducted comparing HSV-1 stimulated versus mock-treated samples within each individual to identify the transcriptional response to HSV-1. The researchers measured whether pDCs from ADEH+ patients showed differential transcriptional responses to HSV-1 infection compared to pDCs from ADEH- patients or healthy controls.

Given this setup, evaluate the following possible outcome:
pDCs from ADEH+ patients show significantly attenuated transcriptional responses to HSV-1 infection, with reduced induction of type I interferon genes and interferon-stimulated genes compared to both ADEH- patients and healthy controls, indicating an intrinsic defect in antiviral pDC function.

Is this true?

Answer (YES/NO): NO